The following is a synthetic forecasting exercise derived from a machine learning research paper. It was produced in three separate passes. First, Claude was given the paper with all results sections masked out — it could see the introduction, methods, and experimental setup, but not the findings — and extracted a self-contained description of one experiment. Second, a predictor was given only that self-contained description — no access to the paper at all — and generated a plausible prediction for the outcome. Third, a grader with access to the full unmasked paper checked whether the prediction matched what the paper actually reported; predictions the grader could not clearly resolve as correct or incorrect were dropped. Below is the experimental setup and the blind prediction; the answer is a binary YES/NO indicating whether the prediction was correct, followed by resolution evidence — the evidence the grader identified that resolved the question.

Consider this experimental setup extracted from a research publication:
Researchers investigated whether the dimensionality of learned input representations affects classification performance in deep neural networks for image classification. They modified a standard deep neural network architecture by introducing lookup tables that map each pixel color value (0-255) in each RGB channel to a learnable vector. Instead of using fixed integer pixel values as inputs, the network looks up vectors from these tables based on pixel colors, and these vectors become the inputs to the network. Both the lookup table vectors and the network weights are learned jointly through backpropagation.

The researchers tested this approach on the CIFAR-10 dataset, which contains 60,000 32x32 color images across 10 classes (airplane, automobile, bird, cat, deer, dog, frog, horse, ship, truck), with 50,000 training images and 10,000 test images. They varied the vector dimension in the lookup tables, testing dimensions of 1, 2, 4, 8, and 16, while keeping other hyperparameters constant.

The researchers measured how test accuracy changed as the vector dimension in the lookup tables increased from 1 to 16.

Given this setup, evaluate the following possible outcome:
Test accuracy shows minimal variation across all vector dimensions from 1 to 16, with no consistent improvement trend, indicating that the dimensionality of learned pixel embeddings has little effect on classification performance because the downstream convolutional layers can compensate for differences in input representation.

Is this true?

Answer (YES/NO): YES